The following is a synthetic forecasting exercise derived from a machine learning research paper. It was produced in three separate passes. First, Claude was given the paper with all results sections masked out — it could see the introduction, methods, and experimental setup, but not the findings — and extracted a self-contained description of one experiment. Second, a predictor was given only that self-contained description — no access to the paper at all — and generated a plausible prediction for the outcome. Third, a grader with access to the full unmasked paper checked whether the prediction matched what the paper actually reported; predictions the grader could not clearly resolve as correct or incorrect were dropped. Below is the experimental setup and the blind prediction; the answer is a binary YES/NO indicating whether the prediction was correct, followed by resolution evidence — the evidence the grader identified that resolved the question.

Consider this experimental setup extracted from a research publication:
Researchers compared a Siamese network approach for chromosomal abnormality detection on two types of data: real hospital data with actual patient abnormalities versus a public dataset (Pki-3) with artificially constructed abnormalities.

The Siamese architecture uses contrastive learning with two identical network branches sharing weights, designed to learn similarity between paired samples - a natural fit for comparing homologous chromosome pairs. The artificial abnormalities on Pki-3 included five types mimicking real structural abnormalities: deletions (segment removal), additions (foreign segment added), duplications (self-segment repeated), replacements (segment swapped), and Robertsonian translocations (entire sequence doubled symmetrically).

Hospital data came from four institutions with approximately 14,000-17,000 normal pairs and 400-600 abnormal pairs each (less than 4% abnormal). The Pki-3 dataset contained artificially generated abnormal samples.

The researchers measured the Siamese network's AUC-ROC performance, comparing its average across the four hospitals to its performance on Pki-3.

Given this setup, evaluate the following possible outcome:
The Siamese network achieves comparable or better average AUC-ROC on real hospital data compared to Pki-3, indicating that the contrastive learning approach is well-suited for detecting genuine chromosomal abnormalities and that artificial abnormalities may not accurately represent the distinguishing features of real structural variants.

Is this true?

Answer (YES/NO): NO